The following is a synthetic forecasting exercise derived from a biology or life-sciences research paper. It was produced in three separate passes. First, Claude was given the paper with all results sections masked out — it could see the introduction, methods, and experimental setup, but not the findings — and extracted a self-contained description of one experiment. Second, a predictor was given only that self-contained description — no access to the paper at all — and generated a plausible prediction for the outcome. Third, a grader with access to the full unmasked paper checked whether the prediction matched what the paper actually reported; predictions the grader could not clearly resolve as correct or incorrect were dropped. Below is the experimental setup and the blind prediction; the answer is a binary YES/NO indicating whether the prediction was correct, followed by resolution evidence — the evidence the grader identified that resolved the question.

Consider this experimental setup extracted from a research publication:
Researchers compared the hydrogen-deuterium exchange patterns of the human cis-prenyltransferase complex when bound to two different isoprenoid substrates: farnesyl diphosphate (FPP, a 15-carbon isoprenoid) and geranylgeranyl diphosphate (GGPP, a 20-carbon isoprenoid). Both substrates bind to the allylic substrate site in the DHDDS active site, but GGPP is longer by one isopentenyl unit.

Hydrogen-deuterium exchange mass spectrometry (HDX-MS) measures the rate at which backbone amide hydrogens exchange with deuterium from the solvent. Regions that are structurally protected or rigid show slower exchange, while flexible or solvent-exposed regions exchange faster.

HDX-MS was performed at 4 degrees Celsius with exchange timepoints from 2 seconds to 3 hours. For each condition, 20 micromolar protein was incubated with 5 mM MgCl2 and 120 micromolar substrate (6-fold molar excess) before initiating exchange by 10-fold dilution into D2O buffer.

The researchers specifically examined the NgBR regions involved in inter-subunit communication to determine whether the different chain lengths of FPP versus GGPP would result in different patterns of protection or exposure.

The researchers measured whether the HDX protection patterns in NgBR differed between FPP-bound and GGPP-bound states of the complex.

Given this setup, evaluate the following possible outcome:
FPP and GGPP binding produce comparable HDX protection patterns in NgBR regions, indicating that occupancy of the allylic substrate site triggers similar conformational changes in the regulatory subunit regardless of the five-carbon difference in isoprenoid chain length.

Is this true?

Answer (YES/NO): YES